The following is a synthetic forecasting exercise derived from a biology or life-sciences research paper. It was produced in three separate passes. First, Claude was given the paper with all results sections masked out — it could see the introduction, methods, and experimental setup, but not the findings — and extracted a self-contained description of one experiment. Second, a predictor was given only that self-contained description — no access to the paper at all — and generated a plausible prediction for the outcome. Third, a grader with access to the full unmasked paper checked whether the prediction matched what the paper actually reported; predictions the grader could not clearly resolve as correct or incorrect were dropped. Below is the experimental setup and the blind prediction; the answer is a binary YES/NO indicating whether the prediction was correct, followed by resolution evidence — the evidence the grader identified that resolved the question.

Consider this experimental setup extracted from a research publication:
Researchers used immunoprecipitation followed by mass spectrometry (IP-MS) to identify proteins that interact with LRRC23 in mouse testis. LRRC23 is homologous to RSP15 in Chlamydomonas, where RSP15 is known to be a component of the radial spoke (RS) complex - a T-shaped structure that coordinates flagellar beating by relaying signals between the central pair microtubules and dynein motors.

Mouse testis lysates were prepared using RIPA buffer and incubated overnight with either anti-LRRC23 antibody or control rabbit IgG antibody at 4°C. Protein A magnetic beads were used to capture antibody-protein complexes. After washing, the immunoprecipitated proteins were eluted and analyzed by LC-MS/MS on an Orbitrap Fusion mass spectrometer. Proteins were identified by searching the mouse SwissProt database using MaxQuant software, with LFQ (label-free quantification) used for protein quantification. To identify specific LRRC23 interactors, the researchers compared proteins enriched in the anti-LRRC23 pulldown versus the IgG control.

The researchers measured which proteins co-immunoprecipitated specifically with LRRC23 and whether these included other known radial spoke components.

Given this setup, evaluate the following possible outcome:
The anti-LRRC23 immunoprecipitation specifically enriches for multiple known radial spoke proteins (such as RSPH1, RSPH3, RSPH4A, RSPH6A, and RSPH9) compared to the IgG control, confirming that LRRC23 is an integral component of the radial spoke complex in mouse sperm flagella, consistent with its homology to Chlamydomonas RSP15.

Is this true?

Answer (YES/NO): NO